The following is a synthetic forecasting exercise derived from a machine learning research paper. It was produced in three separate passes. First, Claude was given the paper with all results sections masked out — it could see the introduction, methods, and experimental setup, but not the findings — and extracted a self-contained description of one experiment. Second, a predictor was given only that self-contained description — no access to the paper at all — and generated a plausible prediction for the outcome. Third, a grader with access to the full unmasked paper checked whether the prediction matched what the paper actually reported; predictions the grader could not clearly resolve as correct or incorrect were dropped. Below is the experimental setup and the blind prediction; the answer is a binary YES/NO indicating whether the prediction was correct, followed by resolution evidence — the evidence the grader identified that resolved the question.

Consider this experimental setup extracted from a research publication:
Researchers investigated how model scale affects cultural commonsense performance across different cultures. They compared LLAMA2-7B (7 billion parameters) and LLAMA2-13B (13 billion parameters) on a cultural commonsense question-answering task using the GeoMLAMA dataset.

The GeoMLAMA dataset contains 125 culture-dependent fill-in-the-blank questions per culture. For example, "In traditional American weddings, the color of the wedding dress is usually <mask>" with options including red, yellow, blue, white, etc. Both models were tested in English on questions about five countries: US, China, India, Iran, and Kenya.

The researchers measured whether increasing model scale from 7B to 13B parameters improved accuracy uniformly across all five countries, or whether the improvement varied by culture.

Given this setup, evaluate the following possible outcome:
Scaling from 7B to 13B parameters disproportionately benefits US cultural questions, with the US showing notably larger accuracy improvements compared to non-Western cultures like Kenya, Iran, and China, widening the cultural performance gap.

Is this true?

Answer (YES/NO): NO